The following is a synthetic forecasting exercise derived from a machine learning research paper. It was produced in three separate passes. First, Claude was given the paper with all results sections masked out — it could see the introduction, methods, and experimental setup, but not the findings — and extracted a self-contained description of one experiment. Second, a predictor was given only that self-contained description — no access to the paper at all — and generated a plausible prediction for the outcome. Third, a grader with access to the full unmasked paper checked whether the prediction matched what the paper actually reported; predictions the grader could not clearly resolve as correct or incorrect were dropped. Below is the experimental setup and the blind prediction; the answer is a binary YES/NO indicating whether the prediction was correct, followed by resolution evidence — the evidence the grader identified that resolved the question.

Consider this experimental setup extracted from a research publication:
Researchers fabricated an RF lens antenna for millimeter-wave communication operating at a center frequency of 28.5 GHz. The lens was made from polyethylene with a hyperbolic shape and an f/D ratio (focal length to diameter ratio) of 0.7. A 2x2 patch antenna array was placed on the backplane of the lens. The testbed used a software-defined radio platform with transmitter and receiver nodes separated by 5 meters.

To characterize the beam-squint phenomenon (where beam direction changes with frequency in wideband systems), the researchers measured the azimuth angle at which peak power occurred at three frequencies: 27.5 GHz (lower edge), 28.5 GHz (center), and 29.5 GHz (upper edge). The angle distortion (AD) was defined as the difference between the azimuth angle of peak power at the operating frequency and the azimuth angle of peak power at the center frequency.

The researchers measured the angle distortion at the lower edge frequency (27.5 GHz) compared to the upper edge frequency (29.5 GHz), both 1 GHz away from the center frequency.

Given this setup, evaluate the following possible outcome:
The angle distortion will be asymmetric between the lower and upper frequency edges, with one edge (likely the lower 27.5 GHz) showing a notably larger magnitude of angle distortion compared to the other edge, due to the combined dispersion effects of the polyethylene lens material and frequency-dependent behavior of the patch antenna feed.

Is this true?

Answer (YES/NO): YES